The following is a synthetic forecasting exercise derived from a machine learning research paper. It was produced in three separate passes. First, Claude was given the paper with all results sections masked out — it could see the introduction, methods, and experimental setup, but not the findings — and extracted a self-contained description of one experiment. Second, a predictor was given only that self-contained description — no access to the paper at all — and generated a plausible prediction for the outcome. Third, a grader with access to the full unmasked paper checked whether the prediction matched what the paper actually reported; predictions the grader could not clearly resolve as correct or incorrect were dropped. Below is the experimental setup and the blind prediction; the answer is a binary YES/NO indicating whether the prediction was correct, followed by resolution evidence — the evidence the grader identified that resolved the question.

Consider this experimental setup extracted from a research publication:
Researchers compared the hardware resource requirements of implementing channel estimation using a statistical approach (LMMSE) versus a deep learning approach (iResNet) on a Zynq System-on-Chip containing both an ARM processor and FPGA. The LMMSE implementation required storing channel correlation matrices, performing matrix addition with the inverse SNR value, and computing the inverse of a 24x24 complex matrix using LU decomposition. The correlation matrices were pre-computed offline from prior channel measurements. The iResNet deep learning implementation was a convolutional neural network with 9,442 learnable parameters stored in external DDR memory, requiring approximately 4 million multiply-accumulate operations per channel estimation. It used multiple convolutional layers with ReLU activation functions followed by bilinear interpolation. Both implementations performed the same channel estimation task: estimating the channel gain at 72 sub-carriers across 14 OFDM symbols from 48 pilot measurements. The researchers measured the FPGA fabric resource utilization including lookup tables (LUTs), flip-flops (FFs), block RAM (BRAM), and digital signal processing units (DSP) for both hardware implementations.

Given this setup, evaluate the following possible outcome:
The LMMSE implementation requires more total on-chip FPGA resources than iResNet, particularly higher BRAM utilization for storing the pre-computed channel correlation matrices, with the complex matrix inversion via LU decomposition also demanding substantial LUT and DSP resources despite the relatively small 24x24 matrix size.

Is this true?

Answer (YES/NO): NO